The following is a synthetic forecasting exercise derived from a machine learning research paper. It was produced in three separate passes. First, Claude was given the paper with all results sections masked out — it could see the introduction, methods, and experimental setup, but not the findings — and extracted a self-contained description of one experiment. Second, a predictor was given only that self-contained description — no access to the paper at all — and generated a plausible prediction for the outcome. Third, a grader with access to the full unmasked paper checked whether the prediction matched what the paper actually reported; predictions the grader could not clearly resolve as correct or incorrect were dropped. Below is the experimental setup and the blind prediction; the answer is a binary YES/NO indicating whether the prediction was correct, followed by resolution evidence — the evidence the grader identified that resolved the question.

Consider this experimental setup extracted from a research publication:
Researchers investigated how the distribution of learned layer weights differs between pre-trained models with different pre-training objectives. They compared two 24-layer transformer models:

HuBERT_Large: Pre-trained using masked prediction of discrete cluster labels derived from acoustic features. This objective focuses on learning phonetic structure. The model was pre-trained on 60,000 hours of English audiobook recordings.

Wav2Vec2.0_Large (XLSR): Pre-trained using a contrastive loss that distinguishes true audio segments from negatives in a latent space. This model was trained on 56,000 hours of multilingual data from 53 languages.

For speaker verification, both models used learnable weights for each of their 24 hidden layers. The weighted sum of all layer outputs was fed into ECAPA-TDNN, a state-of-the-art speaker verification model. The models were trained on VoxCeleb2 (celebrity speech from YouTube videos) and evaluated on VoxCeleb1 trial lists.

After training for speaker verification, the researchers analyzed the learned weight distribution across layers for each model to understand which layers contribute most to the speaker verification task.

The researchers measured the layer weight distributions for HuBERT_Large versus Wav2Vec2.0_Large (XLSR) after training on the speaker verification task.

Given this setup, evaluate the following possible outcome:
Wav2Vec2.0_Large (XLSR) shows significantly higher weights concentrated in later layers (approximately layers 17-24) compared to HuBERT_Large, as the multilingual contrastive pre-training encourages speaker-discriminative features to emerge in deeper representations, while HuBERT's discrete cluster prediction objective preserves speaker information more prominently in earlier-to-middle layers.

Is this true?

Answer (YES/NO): NO